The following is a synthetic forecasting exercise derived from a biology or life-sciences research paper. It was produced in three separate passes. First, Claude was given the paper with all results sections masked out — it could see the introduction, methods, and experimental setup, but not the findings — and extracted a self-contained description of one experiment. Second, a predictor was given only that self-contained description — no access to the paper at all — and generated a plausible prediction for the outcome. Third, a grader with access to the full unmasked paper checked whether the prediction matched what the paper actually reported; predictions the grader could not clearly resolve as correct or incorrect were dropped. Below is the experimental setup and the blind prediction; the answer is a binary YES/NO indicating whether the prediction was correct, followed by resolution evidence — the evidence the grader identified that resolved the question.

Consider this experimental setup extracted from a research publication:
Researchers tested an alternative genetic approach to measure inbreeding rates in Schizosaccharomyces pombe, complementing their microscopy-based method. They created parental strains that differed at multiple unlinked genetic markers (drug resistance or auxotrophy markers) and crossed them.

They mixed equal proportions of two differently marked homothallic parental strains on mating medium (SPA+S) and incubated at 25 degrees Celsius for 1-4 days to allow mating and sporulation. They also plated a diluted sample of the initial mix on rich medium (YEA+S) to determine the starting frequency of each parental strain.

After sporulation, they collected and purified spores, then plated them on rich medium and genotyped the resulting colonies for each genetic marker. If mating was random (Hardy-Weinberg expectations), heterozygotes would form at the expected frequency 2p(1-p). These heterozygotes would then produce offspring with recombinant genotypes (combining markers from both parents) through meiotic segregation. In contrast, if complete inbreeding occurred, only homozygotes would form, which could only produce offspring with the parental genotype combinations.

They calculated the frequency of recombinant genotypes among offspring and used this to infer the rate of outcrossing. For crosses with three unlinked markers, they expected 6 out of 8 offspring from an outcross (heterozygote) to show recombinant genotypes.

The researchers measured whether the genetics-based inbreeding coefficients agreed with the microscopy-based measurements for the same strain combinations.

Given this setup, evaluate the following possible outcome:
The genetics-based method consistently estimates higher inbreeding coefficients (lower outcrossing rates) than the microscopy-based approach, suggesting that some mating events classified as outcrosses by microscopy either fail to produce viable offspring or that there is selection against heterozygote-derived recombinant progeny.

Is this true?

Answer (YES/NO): NO